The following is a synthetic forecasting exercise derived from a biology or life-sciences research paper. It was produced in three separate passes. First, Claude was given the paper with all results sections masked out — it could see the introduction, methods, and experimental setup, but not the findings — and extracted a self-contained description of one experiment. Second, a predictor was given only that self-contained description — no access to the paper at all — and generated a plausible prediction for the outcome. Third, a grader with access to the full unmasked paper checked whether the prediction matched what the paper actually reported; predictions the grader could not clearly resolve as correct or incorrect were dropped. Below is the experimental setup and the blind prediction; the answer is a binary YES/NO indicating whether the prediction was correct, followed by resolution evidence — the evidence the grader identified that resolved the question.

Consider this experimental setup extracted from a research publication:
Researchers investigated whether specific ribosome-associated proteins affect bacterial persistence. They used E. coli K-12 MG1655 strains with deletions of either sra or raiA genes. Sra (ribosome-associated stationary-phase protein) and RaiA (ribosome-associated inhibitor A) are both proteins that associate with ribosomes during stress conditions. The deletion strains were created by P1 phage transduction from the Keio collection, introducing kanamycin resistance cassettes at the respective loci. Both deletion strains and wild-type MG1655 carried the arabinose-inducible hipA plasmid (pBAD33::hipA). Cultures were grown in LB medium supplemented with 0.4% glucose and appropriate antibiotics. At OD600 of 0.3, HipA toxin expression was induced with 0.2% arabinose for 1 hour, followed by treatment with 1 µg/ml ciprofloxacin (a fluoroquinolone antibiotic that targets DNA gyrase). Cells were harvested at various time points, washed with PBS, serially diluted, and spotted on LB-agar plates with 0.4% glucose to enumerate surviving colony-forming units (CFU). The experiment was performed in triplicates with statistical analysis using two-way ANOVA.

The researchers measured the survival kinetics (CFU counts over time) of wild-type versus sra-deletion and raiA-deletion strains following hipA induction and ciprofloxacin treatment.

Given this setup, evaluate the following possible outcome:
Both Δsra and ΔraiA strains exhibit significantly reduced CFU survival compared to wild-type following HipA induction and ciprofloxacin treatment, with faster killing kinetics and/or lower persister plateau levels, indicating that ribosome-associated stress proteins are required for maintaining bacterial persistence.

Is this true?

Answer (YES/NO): YES